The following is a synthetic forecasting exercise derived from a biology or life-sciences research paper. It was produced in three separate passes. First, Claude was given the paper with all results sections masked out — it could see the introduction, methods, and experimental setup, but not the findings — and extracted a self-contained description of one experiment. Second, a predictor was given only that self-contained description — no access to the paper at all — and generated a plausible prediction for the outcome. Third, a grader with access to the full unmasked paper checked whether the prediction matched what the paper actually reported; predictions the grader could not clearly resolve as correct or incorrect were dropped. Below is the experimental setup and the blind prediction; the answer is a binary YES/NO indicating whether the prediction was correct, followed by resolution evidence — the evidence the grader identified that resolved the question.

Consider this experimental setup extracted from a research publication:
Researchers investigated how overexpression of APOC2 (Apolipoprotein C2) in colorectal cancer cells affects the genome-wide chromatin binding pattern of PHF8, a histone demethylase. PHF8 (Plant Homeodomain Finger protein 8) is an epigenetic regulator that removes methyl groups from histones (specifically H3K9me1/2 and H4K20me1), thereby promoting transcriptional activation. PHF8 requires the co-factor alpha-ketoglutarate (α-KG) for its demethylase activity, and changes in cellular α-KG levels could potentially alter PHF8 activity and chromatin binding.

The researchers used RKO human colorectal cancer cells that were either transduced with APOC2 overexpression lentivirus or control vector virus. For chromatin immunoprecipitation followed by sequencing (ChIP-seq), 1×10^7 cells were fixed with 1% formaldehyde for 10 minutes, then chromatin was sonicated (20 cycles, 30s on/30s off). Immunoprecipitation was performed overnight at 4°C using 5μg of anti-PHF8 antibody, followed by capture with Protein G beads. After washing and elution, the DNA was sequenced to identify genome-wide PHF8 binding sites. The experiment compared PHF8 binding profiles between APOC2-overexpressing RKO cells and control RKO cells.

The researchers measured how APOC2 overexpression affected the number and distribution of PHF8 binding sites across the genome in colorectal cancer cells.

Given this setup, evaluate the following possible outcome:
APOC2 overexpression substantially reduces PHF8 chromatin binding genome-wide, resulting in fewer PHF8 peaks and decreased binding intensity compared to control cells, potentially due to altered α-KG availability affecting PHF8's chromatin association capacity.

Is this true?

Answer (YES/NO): NO